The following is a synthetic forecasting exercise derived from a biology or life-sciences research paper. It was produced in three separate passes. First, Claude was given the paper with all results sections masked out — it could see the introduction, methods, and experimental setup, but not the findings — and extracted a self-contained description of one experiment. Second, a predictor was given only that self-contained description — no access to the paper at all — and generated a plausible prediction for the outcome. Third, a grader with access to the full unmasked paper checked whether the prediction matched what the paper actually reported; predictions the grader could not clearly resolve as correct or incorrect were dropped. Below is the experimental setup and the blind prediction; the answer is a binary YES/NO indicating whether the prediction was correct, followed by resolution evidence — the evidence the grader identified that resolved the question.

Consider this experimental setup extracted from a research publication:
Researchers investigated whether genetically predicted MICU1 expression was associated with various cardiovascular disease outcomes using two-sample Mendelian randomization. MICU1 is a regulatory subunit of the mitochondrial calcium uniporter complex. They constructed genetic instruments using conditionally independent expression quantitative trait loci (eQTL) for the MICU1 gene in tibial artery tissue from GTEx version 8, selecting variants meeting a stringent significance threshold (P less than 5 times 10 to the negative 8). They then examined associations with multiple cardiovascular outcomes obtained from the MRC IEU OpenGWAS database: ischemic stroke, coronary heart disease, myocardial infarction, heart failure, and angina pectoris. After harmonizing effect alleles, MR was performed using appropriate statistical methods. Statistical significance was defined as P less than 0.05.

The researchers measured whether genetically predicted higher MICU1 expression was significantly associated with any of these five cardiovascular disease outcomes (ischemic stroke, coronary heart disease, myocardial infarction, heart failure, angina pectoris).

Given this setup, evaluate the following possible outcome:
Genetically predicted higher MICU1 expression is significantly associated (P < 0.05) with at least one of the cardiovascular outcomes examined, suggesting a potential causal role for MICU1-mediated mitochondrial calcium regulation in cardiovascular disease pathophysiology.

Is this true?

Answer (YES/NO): NO